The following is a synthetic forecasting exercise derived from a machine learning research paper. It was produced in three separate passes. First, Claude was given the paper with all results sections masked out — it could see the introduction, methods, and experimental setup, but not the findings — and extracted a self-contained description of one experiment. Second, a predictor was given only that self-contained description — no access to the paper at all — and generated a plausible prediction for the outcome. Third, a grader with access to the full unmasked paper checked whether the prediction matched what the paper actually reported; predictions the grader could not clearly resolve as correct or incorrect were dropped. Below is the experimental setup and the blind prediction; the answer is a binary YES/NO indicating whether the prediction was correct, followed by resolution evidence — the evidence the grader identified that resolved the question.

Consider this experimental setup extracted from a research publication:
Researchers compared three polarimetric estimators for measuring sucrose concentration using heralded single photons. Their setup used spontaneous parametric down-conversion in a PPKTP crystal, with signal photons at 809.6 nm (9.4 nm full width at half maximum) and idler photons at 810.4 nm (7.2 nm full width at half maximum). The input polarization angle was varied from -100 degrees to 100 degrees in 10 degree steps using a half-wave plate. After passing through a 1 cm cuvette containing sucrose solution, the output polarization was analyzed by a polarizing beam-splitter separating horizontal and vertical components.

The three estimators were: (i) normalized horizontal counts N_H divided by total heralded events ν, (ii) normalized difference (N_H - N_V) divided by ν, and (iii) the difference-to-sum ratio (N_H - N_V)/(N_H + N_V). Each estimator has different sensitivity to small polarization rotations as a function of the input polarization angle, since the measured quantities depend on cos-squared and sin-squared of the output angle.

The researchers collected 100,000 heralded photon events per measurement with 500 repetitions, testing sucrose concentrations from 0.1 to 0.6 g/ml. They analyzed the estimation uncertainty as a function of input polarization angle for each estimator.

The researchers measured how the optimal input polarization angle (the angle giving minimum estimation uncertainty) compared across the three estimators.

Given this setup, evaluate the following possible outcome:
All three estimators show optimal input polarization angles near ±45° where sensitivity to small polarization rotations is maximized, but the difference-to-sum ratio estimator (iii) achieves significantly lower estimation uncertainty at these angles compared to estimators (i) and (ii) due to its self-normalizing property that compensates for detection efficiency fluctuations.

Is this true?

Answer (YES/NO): NO